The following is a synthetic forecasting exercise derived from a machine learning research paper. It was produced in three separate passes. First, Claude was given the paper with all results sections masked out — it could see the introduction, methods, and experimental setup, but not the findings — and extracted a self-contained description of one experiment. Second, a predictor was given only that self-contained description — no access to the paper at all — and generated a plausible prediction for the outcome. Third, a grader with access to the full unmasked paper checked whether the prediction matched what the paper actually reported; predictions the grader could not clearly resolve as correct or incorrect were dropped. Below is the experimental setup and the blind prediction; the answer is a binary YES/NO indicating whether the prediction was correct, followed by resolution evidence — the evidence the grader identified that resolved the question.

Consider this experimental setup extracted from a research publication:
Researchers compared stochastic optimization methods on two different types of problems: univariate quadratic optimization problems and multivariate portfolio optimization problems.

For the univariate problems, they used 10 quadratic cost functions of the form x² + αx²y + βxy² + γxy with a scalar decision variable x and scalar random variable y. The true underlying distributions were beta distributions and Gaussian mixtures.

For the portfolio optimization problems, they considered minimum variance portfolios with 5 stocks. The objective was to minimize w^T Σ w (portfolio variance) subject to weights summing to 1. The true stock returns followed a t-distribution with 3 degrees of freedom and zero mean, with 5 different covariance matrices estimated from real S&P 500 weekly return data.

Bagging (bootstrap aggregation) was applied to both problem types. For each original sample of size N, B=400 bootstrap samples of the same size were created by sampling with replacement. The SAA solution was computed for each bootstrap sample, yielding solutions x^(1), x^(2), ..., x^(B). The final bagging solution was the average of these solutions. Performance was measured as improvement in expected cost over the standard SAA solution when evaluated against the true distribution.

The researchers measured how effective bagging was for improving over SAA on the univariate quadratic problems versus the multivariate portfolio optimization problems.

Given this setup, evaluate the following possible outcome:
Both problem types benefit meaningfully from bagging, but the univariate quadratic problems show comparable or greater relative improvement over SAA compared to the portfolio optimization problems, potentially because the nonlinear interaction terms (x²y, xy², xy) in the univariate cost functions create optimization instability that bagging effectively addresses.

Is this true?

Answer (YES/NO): NO